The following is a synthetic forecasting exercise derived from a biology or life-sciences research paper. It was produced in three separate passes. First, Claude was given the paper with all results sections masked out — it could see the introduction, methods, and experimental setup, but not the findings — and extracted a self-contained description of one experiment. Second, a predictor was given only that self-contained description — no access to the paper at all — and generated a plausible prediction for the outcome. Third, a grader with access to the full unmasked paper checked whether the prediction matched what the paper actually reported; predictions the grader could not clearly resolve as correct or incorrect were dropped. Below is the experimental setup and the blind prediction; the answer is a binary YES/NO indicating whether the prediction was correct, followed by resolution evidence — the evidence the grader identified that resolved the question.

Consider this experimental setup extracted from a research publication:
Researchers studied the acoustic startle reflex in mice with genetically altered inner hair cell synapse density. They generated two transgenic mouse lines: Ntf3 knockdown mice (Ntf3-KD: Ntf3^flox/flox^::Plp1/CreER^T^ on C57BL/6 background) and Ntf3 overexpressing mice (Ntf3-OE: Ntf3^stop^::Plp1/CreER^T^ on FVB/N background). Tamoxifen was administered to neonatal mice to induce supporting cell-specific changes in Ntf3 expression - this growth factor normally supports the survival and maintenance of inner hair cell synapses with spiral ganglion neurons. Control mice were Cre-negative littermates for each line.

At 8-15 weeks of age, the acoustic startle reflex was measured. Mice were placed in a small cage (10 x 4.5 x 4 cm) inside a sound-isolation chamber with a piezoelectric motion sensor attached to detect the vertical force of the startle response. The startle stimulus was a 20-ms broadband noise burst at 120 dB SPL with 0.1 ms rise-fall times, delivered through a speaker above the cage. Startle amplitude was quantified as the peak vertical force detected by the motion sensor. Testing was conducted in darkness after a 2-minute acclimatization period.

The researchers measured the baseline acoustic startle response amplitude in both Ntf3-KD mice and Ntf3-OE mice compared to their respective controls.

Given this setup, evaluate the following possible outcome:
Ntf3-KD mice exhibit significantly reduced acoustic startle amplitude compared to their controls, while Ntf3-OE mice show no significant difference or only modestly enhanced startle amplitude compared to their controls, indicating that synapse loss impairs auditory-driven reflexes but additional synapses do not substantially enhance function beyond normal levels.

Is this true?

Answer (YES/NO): NO